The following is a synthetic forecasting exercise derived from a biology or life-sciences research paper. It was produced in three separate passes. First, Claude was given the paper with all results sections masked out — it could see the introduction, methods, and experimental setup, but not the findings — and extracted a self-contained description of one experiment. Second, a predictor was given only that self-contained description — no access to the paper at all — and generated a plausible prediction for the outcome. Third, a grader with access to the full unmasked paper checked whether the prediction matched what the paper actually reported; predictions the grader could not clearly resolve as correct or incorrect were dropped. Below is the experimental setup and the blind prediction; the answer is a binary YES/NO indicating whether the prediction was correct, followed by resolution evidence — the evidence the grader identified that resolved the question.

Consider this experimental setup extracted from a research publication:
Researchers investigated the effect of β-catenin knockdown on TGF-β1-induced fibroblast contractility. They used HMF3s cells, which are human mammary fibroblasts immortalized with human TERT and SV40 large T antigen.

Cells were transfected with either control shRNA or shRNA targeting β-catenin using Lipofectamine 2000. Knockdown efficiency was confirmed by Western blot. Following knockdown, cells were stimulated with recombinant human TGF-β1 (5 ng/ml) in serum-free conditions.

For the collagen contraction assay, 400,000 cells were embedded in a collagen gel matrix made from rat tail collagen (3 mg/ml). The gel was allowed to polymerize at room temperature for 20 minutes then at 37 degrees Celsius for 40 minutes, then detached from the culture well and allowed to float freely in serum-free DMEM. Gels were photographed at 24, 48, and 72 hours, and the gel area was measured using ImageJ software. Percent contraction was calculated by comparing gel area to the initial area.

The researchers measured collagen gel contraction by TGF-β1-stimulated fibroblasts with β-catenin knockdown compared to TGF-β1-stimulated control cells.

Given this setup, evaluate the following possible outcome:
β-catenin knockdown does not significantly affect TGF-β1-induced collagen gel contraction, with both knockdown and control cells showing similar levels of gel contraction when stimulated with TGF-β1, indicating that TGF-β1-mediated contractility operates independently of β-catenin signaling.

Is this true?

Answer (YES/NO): NO